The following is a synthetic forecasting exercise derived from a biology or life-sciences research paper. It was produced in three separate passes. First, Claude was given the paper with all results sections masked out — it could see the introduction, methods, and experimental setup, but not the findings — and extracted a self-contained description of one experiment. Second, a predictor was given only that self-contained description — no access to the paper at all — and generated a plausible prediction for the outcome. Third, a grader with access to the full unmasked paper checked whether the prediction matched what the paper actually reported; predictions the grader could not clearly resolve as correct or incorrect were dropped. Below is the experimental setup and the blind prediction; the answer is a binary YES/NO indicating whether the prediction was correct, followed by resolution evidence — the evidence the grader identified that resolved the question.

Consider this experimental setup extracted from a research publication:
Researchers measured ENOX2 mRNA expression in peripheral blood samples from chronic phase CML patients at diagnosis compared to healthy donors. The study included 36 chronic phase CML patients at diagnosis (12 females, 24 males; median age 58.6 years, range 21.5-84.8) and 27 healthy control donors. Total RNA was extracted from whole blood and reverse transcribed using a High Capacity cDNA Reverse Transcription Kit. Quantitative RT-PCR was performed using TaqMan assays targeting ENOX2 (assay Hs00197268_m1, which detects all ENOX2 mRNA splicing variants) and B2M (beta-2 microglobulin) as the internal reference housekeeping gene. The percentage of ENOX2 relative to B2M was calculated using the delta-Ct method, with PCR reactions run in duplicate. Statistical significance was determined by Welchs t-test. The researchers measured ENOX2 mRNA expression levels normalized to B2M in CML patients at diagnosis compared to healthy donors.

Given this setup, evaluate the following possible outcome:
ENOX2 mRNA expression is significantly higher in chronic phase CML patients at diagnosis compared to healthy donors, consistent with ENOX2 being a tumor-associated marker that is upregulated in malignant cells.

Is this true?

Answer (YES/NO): YES